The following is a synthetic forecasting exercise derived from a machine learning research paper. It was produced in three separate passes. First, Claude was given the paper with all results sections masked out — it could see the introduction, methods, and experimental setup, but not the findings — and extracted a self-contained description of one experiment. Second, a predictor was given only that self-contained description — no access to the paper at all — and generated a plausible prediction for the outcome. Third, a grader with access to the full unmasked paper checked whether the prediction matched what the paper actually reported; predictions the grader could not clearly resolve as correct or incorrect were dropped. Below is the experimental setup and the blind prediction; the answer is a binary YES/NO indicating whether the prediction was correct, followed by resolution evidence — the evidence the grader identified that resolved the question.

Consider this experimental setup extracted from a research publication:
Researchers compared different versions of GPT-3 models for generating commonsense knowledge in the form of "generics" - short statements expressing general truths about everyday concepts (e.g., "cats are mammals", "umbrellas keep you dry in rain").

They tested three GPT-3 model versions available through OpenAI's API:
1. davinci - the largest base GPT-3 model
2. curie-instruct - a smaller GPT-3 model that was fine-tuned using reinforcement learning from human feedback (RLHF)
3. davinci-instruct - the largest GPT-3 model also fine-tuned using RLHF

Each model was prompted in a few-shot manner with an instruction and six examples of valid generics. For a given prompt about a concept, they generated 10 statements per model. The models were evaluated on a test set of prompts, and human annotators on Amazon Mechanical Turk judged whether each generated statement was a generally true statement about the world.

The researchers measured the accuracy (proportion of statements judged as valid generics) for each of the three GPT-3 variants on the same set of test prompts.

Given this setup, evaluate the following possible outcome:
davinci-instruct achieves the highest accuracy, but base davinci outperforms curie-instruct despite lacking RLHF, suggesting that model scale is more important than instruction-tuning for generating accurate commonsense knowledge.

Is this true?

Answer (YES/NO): NO